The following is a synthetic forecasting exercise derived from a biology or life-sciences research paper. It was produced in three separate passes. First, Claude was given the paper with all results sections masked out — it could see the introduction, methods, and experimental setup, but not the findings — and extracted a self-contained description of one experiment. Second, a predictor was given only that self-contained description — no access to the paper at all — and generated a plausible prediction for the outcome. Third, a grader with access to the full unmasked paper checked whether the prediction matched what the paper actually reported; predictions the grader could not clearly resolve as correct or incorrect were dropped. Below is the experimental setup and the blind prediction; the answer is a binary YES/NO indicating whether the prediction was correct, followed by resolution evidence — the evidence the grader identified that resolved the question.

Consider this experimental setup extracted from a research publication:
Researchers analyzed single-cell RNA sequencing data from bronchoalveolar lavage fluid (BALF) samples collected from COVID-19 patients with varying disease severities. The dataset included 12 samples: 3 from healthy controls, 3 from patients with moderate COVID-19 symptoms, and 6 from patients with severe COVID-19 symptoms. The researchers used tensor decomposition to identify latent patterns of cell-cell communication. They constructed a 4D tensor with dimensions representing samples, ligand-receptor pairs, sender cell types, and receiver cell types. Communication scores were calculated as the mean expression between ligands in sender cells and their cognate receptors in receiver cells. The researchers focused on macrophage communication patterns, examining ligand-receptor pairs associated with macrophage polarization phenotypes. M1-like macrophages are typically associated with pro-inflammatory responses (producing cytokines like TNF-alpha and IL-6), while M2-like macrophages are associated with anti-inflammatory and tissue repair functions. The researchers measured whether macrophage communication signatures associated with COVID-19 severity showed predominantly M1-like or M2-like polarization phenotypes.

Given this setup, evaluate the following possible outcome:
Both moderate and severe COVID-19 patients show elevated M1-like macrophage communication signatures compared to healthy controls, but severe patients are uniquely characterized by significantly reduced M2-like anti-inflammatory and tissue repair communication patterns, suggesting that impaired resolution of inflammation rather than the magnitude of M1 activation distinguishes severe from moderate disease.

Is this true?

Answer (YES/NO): NO